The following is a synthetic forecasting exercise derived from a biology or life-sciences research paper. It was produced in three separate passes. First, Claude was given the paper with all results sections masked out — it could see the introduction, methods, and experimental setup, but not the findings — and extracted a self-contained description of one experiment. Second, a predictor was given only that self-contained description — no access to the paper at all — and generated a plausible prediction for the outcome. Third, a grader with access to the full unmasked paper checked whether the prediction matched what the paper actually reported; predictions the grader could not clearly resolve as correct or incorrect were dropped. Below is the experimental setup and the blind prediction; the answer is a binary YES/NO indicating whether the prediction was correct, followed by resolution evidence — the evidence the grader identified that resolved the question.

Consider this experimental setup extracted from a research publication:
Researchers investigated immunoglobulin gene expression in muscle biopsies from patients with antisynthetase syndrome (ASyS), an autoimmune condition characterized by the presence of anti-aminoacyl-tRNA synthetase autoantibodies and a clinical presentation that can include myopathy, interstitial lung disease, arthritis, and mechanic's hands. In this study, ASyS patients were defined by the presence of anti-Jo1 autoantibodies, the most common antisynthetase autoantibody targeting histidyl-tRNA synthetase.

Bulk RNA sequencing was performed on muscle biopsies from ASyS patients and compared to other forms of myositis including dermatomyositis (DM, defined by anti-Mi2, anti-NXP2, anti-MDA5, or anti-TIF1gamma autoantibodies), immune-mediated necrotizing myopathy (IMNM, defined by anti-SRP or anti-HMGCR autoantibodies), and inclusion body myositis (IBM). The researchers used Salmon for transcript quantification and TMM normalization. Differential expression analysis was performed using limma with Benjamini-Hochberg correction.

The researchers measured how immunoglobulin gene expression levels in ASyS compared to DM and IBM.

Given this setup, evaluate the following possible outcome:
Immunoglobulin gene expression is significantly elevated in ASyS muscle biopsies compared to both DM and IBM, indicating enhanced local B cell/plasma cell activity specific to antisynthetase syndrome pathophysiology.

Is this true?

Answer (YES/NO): NO